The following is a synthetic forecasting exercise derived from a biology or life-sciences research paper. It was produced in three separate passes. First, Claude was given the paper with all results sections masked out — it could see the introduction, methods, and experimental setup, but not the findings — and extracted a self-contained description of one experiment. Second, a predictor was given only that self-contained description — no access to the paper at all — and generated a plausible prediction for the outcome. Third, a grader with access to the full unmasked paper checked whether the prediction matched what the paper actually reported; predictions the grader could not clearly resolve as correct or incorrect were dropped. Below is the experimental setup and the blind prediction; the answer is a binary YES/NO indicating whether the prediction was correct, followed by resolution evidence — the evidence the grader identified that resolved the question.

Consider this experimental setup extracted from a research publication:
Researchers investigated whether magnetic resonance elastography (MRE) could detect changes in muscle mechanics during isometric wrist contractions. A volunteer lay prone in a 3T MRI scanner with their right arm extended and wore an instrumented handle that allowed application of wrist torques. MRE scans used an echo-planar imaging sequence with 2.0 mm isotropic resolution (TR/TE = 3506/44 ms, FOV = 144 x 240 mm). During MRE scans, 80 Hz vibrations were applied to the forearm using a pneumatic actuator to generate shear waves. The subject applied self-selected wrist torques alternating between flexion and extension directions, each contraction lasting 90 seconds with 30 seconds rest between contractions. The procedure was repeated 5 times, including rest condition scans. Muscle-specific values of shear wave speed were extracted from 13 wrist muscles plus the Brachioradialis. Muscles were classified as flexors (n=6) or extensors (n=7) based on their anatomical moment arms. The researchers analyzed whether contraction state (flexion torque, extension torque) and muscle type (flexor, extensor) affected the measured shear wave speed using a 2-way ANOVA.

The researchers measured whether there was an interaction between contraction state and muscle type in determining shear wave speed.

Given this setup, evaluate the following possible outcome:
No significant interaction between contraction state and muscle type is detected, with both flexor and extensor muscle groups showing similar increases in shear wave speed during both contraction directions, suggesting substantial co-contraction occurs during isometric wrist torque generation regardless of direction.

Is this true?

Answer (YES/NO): NO